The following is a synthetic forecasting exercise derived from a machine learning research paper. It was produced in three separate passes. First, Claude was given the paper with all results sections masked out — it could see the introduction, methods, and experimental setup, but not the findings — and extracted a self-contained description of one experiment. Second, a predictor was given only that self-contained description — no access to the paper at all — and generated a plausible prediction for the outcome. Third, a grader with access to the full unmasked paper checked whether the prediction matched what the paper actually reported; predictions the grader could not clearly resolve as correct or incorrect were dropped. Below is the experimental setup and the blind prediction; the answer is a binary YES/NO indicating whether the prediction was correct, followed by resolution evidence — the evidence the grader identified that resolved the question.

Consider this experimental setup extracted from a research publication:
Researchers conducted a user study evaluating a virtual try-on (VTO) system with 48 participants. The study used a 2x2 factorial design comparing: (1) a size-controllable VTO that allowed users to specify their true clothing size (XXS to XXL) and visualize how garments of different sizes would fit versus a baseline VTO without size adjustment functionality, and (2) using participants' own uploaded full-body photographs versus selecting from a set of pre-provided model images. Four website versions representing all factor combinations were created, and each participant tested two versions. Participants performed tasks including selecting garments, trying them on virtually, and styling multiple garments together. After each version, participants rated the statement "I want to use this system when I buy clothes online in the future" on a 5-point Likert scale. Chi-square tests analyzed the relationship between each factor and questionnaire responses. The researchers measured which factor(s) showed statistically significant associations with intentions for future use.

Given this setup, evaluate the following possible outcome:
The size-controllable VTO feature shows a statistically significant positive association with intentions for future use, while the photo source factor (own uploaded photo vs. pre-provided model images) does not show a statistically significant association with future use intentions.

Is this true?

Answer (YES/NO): YES